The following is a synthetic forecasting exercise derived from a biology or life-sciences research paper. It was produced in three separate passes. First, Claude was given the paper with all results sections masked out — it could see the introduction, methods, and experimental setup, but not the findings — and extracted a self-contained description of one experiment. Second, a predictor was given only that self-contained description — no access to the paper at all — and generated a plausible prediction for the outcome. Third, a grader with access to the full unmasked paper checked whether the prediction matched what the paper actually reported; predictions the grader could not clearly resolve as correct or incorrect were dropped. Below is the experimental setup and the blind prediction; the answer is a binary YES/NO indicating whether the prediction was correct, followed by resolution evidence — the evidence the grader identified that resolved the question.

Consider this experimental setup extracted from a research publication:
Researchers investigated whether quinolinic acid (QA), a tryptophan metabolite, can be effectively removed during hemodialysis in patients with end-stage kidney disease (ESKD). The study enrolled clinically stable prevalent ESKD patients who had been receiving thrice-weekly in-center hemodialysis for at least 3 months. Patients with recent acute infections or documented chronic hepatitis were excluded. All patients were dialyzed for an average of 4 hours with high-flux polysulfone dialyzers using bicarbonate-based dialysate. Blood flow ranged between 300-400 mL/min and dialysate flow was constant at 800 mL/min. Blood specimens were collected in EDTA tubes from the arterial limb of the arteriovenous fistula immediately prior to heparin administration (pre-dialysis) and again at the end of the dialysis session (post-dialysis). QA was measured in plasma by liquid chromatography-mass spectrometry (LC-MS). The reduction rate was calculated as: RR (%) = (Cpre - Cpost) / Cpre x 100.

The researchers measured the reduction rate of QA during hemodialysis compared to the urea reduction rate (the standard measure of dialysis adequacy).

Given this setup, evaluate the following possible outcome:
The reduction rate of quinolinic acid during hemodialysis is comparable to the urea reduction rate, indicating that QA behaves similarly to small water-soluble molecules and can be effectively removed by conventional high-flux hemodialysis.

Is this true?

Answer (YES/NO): YES